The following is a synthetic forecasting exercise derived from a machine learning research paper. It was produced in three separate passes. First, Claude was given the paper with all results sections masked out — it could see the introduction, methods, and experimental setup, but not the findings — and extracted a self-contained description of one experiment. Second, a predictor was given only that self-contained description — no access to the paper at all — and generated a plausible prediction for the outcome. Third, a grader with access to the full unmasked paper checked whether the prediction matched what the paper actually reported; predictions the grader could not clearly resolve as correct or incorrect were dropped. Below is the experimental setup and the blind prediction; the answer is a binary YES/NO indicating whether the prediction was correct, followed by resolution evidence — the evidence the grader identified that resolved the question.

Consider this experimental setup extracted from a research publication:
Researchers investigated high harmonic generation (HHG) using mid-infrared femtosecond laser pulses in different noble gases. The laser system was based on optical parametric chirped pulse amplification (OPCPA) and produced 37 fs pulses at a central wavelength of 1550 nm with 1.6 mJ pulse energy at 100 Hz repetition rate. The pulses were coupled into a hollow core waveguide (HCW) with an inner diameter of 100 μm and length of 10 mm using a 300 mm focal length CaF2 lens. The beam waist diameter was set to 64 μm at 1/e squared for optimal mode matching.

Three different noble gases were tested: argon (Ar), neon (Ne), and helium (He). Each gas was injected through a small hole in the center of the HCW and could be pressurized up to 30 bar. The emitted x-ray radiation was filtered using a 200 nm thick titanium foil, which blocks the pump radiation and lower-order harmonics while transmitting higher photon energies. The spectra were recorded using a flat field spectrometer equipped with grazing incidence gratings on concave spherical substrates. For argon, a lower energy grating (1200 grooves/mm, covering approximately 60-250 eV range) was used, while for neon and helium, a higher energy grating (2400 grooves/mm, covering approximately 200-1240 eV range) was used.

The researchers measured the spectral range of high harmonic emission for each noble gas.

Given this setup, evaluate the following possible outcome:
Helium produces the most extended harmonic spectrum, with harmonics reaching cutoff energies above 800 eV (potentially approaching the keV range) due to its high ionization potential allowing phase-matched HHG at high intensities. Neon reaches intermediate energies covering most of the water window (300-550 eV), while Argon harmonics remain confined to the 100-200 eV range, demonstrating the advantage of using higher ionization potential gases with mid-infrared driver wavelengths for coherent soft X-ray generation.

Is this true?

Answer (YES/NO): NO